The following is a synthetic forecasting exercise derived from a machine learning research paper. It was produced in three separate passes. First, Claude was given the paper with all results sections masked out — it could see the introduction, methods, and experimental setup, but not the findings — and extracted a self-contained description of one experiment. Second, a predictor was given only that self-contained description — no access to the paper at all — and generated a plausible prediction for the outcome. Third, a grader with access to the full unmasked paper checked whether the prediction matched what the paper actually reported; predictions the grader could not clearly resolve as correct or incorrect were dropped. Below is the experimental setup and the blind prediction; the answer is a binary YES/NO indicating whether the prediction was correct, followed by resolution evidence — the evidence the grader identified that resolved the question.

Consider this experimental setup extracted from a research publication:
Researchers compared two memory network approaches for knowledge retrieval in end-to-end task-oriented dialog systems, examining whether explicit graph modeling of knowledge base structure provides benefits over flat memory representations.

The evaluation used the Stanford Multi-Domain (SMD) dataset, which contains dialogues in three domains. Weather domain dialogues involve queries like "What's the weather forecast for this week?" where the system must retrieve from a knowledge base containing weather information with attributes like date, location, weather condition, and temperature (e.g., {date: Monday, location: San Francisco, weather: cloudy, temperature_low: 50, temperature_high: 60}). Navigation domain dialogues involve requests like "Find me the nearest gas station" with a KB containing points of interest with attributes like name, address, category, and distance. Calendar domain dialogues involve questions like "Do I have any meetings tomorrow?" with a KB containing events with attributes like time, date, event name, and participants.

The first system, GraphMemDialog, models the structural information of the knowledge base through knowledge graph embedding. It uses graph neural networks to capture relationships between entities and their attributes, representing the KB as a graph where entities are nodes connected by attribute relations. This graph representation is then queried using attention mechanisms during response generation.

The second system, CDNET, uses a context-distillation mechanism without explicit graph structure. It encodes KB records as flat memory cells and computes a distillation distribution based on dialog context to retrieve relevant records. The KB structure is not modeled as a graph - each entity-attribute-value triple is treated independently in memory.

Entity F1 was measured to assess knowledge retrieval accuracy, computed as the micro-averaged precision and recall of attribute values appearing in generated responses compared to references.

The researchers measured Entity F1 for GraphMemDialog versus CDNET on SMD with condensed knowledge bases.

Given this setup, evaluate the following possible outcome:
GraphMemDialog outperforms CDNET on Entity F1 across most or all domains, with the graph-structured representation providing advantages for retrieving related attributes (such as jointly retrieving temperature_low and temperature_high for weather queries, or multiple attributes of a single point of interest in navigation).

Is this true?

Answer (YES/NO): YES